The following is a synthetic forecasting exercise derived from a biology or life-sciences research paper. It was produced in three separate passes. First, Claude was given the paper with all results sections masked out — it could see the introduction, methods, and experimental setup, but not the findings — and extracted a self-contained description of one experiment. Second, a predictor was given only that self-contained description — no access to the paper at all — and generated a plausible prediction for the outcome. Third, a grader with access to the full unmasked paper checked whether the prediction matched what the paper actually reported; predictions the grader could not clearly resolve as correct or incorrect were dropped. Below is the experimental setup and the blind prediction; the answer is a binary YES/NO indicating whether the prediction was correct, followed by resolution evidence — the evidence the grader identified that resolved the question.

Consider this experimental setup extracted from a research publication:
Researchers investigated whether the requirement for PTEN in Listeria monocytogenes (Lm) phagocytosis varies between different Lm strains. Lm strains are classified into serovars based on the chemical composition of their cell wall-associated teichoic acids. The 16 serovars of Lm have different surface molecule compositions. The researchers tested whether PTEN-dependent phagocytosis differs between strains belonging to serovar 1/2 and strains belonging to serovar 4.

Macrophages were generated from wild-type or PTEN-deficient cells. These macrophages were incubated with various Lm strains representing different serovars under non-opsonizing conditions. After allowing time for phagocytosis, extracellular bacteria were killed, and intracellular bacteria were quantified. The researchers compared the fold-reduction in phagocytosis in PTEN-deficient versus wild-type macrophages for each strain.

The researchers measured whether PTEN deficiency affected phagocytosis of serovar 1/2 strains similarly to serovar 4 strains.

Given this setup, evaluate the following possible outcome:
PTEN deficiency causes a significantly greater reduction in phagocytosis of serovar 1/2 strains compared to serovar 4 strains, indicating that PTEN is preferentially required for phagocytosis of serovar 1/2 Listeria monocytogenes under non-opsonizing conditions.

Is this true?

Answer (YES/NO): YES